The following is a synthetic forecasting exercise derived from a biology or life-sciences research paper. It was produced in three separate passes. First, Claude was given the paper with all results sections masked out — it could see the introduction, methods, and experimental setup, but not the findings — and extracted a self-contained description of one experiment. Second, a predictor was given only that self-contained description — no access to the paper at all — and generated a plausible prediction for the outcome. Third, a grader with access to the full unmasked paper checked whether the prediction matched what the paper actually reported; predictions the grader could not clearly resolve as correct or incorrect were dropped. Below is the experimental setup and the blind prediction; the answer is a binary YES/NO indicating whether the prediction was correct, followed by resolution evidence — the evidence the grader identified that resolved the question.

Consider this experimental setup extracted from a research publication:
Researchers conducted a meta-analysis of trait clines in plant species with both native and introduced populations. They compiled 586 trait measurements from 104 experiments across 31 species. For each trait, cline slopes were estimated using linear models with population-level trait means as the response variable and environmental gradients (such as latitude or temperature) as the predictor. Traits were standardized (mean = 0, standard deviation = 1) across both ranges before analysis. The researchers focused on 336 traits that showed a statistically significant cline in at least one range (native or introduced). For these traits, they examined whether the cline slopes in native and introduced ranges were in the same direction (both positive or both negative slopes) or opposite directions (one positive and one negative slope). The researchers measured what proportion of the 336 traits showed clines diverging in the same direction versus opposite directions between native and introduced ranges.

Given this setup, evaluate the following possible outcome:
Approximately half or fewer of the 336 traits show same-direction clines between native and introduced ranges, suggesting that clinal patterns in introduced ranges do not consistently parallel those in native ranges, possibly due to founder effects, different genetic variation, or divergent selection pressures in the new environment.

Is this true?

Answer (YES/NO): NO